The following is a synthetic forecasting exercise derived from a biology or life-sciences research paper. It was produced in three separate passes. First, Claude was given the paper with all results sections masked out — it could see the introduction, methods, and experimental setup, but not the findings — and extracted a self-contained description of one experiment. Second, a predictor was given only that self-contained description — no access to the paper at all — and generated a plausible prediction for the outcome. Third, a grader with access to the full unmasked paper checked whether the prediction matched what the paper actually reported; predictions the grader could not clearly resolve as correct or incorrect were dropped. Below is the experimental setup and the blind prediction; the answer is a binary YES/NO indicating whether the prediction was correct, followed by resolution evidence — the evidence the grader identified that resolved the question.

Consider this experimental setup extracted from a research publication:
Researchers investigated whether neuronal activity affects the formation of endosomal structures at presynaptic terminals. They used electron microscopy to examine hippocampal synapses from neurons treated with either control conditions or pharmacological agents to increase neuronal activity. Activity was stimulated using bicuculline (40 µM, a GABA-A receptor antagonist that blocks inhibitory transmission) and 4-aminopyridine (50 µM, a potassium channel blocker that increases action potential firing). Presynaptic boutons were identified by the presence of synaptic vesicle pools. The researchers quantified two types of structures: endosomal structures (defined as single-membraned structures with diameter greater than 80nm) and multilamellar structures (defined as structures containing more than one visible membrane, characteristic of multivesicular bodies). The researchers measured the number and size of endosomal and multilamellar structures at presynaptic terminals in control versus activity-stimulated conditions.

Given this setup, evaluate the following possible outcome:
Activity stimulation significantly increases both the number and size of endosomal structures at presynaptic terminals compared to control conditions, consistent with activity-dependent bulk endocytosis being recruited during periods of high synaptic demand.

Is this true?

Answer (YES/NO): NO